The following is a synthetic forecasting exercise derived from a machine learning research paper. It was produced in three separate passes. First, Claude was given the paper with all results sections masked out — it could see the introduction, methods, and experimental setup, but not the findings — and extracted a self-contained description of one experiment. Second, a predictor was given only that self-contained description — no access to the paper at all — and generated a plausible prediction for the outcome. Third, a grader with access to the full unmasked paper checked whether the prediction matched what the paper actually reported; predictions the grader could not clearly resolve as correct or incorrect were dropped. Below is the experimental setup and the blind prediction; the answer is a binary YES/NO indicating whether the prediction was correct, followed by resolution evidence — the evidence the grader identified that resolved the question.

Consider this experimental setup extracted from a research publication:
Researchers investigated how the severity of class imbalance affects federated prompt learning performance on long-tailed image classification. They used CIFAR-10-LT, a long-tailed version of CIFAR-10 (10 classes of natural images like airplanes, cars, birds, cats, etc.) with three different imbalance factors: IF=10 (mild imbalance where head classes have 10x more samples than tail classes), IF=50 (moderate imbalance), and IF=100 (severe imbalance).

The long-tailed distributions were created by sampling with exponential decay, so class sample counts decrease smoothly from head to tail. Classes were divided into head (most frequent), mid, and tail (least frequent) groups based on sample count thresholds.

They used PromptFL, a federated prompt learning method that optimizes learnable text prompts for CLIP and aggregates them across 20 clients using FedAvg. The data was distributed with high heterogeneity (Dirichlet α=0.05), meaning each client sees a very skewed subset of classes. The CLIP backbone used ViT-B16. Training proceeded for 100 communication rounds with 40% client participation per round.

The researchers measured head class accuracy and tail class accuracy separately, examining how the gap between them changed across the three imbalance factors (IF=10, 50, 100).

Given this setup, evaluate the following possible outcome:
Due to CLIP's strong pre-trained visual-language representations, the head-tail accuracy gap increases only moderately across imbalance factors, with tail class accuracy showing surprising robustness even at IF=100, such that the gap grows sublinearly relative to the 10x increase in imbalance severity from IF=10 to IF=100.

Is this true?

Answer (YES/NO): NO